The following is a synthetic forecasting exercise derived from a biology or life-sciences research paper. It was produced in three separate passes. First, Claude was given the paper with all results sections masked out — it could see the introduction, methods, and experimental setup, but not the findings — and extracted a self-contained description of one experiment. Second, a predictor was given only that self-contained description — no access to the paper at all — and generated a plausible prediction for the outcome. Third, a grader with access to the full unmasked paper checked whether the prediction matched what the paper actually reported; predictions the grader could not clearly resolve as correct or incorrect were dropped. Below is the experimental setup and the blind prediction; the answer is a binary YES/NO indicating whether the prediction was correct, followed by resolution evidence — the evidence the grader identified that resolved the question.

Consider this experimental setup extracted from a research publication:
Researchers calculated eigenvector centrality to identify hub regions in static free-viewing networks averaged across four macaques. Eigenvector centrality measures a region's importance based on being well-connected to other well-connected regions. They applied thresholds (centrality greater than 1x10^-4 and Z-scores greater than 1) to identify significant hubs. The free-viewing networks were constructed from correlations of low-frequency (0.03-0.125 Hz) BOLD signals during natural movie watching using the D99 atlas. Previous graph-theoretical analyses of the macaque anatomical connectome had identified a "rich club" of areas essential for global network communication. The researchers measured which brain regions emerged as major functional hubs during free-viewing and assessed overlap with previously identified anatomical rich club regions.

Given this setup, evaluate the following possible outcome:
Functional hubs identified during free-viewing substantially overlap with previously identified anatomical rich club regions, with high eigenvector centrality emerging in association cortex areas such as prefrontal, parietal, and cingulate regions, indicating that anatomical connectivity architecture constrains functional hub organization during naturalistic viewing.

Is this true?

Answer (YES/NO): NO